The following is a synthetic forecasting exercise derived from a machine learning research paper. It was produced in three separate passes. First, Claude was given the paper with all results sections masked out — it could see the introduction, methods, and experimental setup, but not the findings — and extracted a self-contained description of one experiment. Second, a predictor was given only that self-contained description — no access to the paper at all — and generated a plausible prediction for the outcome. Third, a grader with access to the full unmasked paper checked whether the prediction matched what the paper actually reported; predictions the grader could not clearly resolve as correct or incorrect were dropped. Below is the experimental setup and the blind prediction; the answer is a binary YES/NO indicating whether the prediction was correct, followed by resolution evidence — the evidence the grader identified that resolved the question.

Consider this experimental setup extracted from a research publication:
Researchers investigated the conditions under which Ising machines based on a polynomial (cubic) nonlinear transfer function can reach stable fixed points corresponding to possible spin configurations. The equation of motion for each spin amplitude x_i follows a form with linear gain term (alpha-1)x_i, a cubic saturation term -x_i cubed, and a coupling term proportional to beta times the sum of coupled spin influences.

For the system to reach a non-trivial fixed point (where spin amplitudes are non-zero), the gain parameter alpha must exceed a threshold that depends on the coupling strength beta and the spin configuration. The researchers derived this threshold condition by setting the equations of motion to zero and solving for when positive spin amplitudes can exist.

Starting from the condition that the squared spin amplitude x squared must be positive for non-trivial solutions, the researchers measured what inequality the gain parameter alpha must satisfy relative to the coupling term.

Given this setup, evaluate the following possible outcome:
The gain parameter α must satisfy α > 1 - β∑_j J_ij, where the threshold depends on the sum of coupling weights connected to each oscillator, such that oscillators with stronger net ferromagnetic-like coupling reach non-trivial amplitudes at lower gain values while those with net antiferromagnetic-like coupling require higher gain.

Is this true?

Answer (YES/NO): NO